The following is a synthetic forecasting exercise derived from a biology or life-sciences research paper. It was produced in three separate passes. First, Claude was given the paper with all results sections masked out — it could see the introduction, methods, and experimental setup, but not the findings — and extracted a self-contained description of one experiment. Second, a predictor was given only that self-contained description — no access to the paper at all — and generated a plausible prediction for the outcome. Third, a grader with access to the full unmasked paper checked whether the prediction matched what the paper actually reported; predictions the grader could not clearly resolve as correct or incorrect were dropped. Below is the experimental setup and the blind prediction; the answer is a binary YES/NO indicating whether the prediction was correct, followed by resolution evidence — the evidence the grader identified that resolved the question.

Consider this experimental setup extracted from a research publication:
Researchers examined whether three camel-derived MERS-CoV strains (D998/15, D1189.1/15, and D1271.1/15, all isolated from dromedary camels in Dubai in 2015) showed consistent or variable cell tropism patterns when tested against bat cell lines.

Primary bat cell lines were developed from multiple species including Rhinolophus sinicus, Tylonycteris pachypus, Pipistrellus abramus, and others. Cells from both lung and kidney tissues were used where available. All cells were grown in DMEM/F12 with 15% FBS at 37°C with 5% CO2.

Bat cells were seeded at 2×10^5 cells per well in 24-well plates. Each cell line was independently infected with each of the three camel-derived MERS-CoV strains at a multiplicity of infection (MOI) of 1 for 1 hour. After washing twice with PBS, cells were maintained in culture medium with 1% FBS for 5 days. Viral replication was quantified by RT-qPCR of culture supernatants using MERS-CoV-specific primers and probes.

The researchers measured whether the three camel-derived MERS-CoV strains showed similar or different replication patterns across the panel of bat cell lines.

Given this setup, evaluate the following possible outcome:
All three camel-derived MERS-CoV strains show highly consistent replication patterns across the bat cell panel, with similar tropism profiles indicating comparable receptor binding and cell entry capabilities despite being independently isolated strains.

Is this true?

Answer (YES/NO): NO